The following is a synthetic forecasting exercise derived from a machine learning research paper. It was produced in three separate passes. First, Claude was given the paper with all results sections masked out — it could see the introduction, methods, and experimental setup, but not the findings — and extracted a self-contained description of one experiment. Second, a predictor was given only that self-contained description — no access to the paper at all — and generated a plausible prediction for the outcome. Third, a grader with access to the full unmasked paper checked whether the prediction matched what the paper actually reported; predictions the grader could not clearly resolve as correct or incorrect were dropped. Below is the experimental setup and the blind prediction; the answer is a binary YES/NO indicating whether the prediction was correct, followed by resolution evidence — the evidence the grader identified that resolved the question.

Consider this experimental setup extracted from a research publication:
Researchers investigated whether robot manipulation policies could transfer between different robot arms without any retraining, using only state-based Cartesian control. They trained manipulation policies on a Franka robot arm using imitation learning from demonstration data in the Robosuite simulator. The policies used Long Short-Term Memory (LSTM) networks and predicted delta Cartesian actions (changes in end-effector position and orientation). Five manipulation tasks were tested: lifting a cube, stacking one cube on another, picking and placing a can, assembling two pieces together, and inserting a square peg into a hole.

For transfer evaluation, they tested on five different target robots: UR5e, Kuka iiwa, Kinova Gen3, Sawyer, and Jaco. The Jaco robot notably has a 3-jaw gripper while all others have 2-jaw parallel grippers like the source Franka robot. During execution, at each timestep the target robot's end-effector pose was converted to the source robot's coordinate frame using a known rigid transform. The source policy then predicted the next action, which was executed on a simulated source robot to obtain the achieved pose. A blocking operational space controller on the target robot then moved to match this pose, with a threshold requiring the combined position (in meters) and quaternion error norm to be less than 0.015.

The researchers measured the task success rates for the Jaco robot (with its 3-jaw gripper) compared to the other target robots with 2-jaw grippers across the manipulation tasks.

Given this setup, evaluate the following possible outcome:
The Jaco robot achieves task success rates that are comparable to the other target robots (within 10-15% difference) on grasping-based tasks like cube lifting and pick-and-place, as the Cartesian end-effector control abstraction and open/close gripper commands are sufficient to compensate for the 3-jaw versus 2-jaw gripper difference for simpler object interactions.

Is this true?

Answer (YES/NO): NO